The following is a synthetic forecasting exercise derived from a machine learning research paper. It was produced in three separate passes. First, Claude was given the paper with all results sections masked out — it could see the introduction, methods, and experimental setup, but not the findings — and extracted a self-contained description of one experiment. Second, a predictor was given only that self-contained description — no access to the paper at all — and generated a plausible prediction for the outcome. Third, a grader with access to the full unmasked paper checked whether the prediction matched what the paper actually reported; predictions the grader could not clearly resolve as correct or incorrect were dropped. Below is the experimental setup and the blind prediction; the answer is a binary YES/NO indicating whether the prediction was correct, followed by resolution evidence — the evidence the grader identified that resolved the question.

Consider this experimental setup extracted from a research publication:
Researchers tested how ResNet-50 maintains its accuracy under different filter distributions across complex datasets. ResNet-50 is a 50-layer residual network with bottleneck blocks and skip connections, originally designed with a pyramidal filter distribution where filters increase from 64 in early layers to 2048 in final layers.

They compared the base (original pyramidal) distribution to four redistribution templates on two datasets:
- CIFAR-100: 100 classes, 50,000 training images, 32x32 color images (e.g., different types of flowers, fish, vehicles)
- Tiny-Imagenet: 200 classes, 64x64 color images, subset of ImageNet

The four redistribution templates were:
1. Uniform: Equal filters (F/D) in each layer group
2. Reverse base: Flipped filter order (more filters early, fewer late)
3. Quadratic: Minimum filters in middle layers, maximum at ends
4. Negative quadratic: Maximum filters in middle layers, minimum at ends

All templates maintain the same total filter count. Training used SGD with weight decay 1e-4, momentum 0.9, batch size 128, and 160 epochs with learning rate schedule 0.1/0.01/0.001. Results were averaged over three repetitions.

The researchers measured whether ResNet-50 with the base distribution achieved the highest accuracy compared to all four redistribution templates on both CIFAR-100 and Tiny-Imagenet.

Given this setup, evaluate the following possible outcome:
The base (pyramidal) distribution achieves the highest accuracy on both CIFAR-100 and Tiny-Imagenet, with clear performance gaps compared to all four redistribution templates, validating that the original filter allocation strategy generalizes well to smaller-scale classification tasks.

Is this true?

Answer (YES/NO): NO